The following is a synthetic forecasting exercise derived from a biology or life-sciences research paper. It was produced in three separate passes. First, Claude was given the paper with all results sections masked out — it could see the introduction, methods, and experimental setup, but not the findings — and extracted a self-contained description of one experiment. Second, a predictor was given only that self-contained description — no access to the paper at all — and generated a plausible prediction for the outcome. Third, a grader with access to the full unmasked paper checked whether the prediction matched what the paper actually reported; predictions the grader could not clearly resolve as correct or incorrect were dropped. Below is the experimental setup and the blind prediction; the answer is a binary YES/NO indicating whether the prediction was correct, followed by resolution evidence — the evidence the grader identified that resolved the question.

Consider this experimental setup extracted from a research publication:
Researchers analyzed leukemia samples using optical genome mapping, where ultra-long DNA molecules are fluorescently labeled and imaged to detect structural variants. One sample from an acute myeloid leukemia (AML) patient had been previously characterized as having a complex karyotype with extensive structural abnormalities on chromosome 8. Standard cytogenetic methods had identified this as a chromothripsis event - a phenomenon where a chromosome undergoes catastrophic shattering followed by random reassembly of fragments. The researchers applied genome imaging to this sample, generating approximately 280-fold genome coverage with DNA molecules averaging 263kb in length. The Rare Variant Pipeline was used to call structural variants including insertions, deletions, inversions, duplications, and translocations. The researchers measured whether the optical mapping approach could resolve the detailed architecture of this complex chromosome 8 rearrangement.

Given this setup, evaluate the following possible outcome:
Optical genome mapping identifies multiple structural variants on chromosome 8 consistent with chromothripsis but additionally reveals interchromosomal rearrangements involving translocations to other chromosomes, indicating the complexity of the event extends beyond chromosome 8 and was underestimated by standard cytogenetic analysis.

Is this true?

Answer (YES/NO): NO